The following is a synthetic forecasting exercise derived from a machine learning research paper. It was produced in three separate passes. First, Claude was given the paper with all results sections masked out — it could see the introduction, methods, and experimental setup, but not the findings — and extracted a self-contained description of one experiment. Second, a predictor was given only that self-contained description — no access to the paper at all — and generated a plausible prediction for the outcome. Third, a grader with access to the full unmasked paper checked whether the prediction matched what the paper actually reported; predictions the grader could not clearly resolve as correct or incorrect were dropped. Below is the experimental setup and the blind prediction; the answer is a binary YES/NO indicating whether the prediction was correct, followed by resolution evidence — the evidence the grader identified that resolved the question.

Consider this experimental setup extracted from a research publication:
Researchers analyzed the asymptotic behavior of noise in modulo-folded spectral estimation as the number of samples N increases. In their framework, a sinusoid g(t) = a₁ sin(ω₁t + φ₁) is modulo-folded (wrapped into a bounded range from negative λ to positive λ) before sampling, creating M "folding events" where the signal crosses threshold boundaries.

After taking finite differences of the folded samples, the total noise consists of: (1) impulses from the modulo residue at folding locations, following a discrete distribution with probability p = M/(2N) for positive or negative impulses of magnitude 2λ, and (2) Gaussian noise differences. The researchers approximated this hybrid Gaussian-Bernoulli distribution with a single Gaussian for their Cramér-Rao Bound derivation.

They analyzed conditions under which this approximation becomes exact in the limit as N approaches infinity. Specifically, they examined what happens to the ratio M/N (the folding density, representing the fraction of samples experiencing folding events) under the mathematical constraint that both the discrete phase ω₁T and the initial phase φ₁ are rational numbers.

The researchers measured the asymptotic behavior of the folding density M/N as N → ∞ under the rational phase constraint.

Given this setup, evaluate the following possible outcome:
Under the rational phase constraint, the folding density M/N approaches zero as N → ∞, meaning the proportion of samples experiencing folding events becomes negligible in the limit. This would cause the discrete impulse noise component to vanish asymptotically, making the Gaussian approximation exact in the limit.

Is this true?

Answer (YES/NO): YES